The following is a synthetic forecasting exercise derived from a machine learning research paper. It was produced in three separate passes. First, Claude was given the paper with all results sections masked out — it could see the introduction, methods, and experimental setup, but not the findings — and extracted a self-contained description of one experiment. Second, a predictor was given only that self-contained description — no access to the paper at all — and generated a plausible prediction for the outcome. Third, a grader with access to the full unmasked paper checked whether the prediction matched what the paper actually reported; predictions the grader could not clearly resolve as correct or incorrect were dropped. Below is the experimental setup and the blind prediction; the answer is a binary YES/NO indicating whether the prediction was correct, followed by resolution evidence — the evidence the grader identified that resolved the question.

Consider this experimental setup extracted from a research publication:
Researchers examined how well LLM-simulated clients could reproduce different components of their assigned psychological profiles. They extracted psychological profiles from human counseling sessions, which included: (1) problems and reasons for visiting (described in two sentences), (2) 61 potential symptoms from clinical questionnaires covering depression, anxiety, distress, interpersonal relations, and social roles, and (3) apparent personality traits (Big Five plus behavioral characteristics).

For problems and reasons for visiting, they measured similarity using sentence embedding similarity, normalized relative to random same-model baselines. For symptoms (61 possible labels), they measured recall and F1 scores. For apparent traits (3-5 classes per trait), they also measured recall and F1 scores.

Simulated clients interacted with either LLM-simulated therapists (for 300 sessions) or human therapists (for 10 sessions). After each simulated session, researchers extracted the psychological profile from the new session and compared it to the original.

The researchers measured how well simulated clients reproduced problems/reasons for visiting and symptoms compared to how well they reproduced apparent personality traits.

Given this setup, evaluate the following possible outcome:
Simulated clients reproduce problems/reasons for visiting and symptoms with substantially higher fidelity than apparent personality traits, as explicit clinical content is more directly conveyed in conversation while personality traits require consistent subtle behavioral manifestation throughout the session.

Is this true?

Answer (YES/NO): YES